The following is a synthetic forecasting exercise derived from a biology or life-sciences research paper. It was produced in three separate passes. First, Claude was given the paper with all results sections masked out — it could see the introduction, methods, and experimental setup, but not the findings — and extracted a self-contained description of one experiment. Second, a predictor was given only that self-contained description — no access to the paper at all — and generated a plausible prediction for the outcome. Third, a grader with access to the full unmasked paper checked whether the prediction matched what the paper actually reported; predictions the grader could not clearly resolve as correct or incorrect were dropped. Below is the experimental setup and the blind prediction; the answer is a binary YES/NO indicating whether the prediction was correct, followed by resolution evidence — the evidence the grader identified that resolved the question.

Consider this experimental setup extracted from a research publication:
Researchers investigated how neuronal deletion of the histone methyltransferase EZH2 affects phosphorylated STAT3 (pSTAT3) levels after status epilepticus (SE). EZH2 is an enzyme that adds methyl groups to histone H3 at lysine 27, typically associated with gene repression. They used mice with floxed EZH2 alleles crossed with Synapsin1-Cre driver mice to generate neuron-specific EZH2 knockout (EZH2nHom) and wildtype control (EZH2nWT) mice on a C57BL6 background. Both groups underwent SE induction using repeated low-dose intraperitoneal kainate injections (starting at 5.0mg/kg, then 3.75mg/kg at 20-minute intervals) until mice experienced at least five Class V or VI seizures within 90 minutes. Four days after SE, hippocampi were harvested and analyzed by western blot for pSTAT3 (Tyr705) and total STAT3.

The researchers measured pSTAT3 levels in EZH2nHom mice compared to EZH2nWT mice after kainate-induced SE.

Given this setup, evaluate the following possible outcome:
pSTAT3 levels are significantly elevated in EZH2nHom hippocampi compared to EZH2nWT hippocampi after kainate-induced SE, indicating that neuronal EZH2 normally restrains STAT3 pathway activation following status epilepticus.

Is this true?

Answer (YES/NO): YES